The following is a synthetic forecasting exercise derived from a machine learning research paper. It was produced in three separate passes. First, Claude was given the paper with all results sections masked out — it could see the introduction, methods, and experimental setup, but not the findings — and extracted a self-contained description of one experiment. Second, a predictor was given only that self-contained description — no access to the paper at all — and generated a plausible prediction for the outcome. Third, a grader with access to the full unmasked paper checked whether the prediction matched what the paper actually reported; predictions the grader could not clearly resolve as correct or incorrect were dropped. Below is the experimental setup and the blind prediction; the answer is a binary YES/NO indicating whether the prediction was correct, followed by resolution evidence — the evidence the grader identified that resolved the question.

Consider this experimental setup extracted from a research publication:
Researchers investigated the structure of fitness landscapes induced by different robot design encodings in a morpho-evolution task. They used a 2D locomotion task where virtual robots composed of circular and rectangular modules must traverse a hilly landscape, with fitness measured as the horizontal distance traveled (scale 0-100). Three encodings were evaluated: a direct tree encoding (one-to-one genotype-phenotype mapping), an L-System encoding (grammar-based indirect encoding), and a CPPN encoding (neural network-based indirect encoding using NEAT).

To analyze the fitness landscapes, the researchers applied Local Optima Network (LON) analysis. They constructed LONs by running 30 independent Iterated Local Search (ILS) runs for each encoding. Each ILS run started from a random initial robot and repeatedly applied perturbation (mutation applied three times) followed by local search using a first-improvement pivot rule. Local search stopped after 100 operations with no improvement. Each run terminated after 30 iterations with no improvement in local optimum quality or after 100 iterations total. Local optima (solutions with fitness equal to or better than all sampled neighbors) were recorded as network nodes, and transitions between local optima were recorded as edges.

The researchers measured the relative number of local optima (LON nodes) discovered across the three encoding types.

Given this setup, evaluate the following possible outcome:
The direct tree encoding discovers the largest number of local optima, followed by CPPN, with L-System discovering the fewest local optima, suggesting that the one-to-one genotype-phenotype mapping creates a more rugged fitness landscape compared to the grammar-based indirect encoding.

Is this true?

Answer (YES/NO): NO